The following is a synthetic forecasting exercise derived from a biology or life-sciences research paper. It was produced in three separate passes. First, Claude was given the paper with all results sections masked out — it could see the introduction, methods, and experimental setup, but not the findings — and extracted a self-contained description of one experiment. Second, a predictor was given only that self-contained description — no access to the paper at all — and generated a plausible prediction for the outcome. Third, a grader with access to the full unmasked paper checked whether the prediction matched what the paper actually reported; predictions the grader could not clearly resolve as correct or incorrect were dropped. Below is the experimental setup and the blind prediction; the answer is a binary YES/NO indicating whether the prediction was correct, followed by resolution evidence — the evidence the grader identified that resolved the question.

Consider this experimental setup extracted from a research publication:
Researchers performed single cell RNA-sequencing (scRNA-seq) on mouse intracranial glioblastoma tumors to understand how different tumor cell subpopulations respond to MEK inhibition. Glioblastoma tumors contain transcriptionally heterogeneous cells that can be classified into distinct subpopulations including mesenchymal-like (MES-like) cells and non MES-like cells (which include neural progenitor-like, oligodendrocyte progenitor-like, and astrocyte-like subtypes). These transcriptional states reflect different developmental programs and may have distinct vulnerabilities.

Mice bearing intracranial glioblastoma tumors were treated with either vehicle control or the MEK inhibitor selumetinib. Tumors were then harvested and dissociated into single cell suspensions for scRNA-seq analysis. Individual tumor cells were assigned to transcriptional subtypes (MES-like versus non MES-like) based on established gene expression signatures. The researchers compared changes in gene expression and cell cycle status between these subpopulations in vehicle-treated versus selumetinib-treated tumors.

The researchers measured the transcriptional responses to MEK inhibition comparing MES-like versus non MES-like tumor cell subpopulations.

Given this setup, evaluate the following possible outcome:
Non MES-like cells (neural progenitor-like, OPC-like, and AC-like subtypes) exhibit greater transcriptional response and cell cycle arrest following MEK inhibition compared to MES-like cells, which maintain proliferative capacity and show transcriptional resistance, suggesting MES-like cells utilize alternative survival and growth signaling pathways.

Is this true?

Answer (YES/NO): NO